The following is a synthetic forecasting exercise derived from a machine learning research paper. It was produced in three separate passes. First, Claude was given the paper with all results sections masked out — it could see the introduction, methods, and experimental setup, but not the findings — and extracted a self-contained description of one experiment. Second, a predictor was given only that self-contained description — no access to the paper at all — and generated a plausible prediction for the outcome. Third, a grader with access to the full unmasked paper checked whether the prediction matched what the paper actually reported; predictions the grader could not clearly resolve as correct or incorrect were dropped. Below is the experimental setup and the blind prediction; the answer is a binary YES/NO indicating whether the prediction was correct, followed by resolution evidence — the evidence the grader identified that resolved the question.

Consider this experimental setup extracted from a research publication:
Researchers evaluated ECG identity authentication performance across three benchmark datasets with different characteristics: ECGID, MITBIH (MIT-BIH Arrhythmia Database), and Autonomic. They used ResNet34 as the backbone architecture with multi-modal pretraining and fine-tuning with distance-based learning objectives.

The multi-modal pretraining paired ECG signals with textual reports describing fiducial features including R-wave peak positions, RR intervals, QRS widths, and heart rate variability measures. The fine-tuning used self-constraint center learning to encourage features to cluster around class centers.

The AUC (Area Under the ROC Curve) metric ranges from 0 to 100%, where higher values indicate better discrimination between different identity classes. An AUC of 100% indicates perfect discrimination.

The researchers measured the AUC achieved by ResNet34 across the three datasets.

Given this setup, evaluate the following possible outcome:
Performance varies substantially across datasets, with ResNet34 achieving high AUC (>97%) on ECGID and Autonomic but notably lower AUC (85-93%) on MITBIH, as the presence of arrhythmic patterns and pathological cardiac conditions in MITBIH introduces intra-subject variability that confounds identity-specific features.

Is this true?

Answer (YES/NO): NO